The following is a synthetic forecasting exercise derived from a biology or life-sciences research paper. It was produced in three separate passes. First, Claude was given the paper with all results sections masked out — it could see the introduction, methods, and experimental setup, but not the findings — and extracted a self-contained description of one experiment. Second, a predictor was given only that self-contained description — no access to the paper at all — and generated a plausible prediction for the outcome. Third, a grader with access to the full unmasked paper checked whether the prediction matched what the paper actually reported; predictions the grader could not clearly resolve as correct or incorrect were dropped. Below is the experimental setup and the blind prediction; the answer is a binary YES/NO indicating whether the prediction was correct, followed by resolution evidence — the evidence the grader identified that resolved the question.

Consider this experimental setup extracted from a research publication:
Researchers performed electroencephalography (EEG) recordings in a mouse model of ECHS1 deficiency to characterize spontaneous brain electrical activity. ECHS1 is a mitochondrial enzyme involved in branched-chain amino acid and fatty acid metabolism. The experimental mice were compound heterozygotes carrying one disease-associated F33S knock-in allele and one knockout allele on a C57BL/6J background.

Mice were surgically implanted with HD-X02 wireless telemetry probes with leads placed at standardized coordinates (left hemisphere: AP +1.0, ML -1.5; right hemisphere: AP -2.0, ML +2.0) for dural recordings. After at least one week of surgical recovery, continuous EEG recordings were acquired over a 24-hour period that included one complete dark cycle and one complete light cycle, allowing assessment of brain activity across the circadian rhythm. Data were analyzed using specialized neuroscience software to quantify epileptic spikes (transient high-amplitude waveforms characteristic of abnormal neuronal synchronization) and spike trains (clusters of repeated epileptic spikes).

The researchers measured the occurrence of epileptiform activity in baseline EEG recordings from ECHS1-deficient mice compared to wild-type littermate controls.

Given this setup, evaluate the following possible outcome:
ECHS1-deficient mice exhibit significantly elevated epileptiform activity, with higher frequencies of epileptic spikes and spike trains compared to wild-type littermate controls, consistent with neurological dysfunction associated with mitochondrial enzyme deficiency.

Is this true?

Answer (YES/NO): YES